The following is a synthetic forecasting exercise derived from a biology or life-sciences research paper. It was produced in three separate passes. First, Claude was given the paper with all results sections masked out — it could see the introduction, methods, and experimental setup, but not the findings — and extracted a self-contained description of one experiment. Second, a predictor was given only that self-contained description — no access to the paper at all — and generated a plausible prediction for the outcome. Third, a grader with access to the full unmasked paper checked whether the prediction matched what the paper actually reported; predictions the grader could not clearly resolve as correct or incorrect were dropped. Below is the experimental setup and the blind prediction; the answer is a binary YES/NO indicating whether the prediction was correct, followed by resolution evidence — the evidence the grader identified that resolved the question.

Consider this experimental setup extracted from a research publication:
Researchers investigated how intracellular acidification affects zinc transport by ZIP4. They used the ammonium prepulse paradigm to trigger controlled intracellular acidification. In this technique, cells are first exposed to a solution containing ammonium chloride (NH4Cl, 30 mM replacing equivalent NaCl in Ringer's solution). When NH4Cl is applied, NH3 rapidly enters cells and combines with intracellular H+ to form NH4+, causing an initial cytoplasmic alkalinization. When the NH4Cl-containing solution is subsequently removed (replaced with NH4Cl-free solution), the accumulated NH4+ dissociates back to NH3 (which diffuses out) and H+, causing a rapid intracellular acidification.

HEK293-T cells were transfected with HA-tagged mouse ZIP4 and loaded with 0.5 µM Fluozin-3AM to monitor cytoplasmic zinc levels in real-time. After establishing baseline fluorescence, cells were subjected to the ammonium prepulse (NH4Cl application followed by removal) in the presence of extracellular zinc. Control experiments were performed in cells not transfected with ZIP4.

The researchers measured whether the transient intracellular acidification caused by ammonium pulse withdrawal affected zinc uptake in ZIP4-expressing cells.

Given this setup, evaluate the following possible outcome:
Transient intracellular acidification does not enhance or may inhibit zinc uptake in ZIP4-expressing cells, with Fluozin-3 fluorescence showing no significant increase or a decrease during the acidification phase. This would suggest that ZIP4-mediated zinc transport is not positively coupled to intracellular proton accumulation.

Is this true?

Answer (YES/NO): YES